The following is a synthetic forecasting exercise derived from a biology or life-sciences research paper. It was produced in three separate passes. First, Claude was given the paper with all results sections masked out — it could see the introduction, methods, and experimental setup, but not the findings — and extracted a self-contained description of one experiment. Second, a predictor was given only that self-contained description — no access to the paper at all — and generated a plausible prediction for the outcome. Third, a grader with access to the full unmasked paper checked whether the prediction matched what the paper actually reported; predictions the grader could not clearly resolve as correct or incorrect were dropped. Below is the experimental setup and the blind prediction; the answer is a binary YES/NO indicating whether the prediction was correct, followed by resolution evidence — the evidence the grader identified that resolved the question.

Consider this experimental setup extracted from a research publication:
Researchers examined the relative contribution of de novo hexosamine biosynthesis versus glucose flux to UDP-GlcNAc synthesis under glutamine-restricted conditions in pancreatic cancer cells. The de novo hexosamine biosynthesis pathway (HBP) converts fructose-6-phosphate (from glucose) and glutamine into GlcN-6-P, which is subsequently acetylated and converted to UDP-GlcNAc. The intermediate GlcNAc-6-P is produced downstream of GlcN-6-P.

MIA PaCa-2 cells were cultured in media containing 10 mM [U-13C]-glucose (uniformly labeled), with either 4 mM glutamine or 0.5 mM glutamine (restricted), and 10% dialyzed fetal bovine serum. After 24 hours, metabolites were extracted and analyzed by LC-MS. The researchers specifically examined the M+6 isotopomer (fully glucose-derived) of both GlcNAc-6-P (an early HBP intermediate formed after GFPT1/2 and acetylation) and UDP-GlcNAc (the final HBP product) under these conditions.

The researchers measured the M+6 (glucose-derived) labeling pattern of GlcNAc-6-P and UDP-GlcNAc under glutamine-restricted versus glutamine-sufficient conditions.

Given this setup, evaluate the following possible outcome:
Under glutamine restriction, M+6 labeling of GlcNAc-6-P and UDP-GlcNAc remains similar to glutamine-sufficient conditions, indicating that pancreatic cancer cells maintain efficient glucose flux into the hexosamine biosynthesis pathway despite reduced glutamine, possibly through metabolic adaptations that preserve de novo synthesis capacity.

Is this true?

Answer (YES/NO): NO